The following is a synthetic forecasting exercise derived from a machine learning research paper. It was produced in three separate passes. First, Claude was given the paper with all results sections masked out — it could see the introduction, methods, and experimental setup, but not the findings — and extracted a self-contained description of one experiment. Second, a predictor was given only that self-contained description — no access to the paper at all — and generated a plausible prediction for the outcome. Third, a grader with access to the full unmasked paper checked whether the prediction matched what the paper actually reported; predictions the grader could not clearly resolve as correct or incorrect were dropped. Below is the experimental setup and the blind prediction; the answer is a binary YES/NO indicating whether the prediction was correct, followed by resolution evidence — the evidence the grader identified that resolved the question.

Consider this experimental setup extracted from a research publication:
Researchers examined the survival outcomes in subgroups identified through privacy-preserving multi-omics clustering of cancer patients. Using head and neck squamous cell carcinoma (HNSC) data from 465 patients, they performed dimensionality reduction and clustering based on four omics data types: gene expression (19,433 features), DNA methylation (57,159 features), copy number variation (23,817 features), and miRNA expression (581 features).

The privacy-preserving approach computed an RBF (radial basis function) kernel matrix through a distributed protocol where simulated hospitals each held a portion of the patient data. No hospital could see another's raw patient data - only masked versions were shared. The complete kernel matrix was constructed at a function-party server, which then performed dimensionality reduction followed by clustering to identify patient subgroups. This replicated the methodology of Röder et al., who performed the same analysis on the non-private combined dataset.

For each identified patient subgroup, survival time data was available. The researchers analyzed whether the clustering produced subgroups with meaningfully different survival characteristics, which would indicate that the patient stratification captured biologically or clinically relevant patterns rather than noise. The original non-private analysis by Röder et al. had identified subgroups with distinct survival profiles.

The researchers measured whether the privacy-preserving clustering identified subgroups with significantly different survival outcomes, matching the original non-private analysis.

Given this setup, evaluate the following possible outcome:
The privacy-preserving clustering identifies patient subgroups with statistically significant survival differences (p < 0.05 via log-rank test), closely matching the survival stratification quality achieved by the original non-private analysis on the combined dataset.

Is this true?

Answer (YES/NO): YES